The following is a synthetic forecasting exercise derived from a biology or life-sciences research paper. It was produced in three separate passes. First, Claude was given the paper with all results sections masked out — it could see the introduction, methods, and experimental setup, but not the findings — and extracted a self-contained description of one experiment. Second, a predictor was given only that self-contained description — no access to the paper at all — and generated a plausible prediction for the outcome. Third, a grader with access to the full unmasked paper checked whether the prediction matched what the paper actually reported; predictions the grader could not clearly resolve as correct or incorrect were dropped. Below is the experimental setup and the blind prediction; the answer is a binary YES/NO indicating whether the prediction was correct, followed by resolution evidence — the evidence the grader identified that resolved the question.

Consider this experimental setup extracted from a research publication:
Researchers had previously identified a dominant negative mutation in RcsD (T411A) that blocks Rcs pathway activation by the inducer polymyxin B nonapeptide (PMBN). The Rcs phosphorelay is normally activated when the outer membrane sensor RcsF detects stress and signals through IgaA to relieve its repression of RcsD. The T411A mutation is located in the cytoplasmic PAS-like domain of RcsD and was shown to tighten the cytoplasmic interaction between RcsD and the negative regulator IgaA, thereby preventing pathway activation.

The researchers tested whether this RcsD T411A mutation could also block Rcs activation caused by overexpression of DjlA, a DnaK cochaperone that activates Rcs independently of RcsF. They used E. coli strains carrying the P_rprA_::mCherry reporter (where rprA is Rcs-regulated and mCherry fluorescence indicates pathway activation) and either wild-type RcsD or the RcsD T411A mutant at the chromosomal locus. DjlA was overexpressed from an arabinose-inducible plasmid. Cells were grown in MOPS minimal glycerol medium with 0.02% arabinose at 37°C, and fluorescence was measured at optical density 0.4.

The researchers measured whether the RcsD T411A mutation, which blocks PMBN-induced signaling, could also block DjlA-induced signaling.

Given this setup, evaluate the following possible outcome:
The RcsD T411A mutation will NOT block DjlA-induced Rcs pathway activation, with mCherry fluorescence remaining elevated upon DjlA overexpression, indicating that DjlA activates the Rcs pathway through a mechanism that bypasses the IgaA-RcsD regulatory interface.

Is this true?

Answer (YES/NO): YES